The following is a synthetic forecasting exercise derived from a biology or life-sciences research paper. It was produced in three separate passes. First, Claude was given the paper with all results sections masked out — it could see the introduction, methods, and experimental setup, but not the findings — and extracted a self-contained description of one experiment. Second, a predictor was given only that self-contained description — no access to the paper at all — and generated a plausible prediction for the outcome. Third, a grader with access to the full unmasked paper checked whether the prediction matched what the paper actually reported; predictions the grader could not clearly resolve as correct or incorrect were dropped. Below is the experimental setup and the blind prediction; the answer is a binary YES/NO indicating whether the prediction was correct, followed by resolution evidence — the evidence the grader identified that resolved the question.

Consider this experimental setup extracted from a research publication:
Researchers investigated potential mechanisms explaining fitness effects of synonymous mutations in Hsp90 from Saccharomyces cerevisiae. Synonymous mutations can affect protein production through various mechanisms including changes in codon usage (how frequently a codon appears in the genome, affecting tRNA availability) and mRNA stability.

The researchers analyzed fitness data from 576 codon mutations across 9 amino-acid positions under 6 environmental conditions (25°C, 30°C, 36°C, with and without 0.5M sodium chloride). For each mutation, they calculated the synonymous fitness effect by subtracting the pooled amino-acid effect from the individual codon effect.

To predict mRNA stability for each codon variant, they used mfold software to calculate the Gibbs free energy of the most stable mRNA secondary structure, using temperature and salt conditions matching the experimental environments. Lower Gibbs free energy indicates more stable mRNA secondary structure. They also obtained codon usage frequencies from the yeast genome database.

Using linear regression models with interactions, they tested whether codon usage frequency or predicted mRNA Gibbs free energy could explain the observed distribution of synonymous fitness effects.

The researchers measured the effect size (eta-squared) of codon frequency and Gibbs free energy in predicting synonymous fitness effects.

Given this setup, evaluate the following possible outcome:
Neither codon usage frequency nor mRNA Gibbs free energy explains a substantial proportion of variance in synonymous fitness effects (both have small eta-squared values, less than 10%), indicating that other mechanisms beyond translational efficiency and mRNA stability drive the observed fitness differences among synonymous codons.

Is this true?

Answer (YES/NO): YES